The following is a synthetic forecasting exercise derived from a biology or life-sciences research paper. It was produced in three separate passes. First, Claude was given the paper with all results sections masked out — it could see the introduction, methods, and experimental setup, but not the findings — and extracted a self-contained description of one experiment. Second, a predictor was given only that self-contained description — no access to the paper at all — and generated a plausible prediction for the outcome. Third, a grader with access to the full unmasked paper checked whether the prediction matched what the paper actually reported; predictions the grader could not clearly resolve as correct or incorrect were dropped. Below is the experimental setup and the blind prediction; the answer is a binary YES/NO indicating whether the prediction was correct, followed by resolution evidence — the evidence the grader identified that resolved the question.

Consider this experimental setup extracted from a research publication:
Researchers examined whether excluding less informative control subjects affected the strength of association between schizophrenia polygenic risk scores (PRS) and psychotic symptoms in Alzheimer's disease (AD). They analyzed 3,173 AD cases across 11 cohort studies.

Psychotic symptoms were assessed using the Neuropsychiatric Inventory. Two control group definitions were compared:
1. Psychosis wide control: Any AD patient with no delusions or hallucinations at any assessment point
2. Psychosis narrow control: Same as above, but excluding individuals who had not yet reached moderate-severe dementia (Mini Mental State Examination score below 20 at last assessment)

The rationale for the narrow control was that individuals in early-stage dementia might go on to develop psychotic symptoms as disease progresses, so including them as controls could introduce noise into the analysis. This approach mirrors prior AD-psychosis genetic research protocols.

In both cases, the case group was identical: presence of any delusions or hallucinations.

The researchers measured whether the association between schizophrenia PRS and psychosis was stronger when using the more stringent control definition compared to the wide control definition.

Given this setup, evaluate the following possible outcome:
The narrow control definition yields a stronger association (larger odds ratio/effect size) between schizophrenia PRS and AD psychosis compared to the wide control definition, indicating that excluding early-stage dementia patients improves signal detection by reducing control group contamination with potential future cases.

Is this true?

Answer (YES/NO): YES